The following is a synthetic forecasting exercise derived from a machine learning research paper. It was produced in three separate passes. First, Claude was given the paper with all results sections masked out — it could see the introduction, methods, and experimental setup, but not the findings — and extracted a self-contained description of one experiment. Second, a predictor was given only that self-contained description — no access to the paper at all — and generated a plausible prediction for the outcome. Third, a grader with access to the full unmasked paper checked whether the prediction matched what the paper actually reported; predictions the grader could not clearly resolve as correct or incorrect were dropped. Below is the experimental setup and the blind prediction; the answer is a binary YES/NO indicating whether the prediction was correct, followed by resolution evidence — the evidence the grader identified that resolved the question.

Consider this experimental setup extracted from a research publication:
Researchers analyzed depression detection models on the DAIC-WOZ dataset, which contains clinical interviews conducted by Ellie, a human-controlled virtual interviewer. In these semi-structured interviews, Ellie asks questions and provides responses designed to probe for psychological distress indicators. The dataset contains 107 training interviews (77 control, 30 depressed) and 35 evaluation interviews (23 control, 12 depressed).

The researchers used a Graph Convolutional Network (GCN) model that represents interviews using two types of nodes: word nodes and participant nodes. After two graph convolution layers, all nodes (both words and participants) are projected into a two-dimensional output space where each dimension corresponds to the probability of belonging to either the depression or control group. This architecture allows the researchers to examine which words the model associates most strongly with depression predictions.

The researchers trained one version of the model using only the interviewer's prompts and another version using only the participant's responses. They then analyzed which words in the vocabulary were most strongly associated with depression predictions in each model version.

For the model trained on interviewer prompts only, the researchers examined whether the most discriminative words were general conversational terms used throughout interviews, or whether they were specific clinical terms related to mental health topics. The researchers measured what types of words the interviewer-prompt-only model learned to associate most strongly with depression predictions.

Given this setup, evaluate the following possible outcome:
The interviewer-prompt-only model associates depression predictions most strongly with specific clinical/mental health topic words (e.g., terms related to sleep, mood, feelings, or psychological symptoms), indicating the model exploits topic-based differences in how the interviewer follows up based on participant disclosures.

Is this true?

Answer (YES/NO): YES